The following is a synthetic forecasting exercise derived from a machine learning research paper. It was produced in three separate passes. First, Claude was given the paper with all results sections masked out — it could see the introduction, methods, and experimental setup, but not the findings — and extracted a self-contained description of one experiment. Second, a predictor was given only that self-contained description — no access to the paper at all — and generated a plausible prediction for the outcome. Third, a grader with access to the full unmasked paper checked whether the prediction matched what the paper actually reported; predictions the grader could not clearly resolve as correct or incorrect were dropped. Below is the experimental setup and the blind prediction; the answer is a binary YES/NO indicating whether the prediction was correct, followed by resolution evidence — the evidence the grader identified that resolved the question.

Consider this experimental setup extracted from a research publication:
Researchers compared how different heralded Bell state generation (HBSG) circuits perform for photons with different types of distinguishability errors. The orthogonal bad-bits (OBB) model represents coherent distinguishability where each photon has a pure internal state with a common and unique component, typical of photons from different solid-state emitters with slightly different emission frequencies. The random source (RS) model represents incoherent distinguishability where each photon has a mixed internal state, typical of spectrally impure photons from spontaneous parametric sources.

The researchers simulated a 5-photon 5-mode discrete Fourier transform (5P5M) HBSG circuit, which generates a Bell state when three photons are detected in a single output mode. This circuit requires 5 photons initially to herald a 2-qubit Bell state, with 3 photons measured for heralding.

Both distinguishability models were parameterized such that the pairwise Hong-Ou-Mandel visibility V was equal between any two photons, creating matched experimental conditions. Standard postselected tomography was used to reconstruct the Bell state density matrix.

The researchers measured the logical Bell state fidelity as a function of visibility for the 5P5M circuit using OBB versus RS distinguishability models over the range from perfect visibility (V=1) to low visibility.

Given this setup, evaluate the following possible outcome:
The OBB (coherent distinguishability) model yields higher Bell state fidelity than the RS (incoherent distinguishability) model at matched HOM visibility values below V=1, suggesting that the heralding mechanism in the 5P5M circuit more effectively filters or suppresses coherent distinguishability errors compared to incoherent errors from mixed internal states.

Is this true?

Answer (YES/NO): NO